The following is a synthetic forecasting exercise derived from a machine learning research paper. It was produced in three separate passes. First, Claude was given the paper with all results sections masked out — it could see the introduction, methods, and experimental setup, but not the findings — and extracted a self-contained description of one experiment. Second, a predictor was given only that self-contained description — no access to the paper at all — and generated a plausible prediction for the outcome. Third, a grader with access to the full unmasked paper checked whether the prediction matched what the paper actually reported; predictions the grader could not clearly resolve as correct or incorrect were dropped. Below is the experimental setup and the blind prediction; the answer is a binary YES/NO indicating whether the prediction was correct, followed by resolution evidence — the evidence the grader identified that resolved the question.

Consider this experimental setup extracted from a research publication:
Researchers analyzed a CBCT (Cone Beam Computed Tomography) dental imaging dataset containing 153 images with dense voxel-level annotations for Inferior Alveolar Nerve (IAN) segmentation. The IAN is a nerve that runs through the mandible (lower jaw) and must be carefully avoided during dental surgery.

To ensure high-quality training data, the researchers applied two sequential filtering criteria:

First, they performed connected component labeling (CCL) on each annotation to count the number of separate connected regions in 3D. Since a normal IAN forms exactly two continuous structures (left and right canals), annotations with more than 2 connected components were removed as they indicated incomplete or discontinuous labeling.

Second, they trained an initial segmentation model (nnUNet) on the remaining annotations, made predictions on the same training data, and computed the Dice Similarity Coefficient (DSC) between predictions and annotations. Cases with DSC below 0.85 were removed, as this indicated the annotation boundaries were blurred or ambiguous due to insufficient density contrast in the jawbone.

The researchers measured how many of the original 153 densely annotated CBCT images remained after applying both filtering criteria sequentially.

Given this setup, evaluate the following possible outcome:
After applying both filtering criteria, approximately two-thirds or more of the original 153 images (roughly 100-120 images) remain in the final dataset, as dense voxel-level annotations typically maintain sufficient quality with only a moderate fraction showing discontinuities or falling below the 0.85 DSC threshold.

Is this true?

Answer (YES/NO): YES